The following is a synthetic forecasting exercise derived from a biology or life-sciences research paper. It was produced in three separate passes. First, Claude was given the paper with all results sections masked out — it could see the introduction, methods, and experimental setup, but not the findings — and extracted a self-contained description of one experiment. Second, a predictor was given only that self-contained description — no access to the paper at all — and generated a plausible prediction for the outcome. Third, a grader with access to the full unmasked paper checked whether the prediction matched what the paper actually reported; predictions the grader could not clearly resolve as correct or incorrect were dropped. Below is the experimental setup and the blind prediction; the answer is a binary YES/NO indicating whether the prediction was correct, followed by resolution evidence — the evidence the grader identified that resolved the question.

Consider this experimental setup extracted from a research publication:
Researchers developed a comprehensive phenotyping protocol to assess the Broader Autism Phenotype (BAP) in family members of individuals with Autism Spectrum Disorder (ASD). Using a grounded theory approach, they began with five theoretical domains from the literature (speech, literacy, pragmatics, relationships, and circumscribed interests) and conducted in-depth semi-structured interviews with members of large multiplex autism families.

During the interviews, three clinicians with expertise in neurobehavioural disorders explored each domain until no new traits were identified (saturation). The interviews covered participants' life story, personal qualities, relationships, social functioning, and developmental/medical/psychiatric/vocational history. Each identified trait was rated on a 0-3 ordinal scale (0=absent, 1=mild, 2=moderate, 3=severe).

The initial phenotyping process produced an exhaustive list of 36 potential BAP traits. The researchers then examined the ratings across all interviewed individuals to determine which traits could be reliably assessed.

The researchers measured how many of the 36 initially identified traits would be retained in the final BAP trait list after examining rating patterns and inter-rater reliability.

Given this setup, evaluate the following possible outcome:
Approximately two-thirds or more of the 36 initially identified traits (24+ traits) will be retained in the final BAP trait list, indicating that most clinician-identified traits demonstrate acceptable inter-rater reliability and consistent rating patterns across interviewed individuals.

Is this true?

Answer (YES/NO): YES